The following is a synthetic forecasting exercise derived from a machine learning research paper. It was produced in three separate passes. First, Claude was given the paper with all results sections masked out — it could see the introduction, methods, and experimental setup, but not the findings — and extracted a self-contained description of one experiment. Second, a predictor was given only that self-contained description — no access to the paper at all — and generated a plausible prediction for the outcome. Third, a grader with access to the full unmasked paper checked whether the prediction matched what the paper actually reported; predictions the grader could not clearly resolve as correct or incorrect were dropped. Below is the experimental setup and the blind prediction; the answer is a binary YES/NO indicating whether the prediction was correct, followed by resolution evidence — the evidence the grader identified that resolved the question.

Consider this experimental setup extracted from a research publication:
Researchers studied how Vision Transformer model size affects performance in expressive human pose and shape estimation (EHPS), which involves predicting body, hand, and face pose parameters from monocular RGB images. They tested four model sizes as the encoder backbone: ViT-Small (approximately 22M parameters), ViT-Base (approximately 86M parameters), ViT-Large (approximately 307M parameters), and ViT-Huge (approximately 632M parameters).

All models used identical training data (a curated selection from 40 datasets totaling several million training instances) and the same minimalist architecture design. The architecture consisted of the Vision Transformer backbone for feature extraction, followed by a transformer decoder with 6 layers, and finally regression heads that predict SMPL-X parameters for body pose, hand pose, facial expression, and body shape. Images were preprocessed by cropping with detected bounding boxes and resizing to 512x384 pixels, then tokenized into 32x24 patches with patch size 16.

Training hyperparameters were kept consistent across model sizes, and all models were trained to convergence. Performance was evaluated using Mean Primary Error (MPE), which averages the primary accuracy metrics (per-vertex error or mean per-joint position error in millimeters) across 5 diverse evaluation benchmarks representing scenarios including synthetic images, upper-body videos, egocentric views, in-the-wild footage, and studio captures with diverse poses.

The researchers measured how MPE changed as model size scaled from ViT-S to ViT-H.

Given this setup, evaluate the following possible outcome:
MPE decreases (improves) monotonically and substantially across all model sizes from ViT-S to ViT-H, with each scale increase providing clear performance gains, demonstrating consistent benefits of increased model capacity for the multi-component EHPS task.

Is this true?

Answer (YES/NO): NO